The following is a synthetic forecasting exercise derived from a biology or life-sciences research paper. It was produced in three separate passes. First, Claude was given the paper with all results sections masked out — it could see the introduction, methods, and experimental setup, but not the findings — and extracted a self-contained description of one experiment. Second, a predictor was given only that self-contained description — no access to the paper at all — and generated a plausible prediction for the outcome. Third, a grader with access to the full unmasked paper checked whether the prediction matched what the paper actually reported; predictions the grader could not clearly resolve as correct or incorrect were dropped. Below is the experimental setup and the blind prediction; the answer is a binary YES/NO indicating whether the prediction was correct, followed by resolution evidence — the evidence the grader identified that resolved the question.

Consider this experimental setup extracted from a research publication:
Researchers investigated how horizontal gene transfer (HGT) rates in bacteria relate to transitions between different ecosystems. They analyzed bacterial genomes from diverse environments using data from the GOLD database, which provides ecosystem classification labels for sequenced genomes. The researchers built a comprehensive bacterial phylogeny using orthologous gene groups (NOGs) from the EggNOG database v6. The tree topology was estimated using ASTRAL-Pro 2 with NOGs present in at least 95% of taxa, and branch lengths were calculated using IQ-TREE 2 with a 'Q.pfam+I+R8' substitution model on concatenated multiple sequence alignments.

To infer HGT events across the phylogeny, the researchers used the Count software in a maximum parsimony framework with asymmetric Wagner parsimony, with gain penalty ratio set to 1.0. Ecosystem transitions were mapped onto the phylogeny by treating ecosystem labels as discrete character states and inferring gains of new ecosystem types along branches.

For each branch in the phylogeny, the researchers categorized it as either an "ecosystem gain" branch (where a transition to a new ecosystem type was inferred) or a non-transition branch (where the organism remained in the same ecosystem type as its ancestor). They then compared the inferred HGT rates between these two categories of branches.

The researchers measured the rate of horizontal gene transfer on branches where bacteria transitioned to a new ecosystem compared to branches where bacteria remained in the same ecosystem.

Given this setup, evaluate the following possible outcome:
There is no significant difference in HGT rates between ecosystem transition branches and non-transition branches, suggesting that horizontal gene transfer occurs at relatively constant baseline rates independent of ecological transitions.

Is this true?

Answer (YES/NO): NO